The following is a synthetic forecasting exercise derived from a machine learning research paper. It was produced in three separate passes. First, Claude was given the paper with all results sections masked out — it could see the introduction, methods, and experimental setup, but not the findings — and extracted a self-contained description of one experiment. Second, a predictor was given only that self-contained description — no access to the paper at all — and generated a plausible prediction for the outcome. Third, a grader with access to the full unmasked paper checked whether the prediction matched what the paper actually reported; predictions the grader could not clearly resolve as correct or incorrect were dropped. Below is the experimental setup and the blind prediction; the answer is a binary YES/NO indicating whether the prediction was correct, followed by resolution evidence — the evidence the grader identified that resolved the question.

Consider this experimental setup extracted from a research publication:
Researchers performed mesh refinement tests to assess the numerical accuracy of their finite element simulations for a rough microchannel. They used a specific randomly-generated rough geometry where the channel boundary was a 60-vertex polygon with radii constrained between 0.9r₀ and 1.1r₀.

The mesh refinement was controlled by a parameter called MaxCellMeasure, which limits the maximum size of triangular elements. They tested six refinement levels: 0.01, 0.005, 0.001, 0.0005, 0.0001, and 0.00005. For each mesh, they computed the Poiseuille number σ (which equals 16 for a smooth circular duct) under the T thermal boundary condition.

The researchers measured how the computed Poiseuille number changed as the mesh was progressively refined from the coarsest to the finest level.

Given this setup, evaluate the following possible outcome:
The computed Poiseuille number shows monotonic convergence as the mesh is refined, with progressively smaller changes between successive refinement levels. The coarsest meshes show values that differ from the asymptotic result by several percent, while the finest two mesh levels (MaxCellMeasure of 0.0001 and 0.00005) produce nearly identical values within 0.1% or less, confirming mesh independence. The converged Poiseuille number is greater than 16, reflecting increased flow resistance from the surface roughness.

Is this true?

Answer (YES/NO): NO